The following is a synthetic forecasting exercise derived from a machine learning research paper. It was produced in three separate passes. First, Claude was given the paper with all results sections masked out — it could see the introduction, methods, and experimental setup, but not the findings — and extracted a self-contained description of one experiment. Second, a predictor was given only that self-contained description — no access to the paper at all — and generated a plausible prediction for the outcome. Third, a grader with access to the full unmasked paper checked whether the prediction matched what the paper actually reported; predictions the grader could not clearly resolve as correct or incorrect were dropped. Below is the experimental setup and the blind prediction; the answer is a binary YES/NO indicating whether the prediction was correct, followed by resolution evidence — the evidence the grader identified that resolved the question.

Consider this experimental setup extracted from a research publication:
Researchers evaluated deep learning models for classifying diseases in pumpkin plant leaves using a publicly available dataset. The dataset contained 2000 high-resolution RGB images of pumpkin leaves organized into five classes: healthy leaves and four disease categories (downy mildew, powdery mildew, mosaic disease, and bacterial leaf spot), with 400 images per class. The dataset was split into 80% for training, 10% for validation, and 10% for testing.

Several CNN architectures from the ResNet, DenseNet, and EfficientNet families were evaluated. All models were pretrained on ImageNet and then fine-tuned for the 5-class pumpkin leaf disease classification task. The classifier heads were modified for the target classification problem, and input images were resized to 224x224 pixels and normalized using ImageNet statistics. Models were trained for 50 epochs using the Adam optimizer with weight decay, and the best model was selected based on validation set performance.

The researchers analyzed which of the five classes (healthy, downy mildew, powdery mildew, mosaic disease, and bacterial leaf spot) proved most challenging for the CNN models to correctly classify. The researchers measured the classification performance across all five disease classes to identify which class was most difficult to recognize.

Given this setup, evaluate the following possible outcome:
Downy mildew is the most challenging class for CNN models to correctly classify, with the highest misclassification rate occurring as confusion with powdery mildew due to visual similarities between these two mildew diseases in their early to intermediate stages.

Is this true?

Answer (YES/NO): NO